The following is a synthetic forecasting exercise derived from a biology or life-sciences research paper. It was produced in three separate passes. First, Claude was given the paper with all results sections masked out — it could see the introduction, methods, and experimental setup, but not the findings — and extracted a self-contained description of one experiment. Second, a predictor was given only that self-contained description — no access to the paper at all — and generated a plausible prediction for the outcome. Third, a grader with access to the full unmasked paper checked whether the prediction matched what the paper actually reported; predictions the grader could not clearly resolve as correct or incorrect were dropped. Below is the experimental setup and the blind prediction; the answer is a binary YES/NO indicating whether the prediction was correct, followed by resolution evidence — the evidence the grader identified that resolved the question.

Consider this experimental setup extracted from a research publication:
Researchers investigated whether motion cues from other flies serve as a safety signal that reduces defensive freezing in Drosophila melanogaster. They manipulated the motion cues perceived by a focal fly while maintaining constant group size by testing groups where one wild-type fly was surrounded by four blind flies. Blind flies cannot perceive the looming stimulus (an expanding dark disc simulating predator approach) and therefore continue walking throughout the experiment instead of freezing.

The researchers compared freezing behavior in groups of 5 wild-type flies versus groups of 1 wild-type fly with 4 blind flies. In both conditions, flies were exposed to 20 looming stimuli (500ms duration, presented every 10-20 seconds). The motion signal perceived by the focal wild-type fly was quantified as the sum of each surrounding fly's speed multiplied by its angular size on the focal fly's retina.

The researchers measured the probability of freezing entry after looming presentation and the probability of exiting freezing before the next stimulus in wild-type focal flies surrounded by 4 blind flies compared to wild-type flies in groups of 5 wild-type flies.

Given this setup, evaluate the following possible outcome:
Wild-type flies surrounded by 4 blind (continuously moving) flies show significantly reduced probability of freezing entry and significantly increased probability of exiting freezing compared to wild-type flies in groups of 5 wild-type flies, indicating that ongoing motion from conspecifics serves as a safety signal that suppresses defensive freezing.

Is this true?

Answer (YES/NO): NO